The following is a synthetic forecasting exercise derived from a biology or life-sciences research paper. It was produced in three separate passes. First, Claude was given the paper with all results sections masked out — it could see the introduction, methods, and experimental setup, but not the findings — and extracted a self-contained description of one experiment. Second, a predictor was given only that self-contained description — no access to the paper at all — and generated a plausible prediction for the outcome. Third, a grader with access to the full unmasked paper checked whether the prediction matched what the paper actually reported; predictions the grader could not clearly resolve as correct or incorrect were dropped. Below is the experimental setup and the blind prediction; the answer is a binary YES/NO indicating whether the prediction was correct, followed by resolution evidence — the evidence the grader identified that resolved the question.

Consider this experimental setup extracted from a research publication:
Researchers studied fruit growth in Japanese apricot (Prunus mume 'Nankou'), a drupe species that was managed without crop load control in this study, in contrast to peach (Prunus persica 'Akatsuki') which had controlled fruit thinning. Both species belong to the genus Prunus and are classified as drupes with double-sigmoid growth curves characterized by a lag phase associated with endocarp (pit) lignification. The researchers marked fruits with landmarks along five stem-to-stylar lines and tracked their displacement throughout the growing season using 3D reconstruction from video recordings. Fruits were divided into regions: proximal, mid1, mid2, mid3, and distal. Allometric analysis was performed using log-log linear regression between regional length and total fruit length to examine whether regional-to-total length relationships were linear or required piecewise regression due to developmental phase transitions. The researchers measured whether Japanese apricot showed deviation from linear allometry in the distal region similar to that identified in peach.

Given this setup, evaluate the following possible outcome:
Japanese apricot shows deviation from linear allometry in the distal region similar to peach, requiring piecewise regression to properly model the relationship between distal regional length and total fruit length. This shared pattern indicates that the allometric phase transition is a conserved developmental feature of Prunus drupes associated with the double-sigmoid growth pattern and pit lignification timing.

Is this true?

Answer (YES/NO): NO